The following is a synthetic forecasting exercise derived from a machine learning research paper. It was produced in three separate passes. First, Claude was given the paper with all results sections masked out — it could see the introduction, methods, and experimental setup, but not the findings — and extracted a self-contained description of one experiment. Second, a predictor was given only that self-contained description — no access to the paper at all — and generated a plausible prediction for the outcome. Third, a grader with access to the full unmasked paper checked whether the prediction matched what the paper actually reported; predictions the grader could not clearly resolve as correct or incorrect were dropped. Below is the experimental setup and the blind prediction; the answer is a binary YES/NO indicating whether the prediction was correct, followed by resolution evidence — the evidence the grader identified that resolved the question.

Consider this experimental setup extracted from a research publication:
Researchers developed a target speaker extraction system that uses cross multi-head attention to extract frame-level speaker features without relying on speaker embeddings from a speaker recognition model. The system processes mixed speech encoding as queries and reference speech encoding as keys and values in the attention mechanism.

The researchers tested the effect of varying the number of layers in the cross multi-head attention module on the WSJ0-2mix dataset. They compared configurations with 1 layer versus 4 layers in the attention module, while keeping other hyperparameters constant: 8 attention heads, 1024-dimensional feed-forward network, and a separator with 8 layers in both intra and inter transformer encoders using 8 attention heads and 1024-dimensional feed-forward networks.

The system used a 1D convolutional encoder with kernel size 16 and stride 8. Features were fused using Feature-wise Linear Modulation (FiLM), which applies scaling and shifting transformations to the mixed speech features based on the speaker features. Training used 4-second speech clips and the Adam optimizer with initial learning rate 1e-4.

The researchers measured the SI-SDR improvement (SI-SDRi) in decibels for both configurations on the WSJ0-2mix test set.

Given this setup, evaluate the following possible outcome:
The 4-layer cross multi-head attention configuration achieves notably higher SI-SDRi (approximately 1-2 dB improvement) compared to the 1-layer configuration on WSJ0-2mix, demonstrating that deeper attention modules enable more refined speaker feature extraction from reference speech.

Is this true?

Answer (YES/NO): NO